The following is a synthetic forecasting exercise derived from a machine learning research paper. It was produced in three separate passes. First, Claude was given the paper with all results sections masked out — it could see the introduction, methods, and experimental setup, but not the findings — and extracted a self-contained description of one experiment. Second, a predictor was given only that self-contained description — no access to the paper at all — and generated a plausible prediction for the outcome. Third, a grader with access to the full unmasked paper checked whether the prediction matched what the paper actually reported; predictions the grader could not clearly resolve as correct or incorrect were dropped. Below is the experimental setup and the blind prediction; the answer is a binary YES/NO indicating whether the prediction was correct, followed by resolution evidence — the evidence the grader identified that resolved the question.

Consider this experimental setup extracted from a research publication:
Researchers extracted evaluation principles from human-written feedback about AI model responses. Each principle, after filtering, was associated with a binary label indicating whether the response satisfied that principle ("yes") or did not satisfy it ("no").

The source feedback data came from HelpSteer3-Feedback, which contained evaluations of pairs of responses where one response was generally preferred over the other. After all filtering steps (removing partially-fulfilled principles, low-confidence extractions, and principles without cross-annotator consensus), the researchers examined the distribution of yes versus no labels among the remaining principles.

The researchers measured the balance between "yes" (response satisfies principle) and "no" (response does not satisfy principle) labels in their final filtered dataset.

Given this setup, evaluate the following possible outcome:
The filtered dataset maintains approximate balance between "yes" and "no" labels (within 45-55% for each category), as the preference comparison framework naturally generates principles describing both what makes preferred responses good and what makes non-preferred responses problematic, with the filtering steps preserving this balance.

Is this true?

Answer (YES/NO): NO